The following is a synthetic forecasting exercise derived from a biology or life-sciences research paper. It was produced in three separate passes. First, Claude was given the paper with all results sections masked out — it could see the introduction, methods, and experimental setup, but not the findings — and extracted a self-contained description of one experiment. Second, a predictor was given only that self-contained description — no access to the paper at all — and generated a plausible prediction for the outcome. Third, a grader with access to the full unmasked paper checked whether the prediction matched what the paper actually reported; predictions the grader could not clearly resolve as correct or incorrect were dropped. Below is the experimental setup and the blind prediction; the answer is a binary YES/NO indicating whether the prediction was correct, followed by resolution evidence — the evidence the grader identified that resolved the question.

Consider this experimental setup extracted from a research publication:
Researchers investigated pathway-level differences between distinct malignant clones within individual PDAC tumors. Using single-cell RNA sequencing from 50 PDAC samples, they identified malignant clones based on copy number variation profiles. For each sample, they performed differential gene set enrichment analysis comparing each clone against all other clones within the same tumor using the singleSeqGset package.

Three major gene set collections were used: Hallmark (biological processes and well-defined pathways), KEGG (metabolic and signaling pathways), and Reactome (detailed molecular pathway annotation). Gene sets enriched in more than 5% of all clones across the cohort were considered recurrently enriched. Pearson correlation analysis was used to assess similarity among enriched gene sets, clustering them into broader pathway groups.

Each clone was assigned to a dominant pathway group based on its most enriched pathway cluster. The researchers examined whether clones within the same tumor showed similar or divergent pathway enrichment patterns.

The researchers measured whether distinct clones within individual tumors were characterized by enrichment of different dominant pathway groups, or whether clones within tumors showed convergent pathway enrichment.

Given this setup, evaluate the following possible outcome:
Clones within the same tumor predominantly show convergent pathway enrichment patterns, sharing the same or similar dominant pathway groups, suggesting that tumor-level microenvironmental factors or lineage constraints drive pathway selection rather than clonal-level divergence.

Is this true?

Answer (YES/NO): NO